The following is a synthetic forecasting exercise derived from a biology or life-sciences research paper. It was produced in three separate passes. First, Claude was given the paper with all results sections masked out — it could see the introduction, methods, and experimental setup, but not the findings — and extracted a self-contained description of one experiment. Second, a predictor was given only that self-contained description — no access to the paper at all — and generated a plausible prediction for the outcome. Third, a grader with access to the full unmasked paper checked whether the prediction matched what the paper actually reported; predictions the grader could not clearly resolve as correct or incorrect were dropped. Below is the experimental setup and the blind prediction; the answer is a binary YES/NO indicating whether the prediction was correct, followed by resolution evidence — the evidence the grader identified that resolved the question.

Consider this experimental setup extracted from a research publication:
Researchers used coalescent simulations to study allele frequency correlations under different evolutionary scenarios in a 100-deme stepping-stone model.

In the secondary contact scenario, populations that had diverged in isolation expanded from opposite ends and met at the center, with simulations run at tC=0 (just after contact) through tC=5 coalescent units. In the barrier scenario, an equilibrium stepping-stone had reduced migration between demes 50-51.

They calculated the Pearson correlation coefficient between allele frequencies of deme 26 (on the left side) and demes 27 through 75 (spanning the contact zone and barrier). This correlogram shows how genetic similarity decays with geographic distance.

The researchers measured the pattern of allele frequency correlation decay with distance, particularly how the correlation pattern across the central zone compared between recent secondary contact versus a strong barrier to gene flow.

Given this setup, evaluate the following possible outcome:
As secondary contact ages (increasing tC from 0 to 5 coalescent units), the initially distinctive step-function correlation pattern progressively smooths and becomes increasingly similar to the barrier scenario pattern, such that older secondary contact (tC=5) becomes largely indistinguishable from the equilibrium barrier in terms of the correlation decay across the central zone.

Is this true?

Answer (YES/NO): NO